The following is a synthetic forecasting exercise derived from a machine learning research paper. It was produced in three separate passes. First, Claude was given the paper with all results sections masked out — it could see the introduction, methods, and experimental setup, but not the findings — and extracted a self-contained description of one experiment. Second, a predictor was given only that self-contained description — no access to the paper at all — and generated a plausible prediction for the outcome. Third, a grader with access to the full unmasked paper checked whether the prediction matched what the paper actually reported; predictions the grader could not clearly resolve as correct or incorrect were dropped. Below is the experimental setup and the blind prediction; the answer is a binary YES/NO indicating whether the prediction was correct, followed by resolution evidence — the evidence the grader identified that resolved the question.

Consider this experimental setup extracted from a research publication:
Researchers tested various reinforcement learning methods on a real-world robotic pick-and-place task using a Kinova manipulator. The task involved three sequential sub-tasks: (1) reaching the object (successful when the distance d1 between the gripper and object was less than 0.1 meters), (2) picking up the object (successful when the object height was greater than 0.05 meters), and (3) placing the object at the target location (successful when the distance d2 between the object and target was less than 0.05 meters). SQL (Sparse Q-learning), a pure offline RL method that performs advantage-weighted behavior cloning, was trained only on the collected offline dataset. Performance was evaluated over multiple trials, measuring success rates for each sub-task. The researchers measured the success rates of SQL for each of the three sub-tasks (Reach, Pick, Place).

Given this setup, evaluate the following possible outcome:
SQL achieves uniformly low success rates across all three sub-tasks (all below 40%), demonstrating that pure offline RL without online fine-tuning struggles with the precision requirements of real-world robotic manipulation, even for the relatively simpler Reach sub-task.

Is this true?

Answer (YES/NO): NO